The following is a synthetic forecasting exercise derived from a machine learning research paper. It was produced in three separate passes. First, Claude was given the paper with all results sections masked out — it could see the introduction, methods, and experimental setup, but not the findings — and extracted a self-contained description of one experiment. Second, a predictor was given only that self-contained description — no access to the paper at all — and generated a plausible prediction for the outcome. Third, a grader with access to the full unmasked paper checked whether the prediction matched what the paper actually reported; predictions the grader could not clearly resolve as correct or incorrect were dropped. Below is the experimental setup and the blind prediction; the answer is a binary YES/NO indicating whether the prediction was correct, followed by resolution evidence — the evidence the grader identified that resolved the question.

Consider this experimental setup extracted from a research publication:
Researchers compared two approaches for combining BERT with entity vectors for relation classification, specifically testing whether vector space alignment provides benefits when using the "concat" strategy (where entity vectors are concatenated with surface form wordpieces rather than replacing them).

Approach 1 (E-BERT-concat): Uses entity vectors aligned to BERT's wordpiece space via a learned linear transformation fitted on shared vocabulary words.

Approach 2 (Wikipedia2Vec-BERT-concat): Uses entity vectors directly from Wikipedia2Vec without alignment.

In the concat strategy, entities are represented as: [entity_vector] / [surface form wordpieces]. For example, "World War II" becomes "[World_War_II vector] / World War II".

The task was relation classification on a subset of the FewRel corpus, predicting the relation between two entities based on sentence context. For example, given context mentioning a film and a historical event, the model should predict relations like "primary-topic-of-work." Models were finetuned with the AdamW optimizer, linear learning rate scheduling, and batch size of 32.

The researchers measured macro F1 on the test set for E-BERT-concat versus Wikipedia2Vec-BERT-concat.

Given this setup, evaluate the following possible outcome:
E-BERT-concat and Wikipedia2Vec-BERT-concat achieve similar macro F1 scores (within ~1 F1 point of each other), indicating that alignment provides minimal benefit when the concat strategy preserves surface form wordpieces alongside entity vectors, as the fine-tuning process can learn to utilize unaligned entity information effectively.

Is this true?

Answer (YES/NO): NO